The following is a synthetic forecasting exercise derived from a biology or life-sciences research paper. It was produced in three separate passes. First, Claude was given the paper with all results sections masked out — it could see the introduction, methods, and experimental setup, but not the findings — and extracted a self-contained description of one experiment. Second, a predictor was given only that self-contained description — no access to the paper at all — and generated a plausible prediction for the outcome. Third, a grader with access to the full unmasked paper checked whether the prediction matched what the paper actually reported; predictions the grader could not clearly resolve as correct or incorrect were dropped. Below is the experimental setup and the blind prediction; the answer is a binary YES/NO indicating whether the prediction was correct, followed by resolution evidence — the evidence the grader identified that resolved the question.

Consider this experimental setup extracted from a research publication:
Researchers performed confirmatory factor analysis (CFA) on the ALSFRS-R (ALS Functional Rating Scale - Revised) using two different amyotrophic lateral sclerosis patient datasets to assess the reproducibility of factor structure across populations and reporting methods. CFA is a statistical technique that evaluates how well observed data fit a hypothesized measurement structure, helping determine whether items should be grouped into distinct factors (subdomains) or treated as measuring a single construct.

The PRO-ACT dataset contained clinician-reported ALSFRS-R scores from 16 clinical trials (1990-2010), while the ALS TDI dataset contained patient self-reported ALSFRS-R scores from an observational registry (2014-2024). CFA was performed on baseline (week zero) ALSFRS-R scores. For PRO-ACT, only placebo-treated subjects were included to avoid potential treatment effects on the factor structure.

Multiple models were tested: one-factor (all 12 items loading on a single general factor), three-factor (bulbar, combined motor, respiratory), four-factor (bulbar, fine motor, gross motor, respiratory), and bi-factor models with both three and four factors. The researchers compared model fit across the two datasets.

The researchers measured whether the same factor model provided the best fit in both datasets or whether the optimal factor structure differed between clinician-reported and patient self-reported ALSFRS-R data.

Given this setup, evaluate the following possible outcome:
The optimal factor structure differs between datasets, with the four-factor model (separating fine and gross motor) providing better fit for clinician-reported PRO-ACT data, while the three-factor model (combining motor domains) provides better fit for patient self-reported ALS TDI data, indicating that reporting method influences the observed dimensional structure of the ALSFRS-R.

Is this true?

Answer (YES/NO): NO